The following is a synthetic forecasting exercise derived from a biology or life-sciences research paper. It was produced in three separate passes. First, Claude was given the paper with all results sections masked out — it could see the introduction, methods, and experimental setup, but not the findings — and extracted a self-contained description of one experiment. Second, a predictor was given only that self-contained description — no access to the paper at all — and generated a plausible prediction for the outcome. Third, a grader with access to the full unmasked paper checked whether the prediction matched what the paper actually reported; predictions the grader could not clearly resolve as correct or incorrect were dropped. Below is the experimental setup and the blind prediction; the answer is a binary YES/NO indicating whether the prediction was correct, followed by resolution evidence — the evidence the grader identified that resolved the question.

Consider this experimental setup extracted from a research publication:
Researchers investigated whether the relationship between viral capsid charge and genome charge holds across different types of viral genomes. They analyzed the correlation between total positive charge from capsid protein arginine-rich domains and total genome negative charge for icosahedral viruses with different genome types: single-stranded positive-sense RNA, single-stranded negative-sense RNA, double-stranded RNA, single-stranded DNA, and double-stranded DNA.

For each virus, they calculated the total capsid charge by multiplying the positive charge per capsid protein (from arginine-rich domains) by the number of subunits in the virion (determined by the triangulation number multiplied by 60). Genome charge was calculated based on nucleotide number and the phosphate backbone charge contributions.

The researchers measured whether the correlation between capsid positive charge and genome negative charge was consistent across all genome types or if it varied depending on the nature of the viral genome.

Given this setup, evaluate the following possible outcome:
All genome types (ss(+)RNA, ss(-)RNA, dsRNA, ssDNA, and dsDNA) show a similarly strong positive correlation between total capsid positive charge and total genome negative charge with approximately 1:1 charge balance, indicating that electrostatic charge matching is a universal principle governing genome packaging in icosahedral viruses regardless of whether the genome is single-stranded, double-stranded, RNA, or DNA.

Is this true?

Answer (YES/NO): NO